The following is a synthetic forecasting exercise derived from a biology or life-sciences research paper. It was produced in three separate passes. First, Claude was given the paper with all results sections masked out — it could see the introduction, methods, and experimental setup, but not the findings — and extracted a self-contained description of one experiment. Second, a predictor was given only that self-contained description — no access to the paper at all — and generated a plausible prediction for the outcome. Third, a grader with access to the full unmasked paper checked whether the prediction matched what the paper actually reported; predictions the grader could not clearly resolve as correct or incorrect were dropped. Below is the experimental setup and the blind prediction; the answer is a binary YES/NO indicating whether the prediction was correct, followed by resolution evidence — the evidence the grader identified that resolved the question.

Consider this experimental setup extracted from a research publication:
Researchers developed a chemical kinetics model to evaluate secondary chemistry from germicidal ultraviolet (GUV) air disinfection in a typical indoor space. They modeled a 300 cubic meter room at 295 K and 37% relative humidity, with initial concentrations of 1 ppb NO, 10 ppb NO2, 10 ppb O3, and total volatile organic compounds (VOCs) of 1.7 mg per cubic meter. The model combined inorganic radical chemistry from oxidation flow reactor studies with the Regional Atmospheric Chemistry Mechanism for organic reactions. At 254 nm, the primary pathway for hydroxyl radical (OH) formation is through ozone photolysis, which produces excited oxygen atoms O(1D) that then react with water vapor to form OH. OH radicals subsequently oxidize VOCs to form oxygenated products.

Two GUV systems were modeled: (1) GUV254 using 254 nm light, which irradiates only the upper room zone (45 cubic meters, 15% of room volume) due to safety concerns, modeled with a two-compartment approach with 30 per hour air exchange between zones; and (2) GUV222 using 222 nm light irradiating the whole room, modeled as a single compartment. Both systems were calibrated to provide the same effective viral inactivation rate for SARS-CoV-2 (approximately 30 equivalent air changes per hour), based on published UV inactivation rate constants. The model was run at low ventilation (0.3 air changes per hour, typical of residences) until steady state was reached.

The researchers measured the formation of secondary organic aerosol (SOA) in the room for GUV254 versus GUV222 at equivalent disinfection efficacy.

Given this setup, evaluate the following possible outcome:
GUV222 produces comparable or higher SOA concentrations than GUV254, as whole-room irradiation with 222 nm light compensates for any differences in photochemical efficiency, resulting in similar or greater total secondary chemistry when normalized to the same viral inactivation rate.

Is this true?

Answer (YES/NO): YES